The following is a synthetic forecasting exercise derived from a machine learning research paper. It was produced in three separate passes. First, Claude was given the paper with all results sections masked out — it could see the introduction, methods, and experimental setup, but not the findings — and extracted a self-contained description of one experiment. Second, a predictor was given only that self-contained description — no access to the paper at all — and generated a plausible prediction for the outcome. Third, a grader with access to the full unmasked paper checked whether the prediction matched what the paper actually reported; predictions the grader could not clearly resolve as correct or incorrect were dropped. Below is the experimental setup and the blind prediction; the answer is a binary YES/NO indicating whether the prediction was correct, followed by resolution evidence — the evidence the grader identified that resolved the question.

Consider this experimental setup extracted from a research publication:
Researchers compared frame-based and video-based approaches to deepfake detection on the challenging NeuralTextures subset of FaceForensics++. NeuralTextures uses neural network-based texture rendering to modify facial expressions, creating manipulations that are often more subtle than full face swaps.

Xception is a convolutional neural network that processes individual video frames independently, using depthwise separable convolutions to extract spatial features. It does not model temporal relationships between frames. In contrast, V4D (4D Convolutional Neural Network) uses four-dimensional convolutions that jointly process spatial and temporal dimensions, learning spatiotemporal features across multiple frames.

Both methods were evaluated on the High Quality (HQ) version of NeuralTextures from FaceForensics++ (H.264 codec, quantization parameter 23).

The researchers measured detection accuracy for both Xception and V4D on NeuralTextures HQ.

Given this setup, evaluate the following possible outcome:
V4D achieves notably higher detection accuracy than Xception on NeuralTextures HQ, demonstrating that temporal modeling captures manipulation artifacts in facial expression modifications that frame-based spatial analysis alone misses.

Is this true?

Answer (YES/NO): NO